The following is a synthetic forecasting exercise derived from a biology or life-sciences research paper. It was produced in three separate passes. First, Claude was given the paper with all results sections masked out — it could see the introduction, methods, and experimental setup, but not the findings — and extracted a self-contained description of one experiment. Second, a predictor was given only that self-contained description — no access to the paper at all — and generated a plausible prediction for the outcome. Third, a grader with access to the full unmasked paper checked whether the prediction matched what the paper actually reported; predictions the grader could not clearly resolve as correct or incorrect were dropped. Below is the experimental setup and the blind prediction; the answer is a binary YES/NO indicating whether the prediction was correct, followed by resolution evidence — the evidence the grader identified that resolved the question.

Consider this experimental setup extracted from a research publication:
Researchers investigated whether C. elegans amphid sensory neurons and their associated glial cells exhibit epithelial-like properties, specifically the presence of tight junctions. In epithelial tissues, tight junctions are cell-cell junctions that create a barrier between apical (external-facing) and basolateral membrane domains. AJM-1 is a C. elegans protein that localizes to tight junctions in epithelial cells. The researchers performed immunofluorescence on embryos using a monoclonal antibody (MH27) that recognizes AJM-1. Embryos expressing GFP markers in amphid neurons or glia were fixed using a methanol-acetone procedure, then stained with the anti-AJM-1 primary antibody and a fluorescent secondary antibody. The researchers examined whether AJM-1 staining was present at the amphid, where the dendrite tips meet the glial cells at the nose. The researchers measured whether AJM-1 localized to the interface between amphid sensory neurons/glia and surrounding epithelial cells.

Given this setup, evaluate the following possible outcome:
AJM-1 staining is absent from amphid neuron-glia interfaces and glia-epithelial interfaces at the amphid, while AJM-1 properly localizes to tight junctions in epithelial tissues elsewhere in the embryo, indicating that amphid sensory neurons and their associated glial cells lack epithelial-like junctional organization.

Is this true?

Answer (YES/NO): NO